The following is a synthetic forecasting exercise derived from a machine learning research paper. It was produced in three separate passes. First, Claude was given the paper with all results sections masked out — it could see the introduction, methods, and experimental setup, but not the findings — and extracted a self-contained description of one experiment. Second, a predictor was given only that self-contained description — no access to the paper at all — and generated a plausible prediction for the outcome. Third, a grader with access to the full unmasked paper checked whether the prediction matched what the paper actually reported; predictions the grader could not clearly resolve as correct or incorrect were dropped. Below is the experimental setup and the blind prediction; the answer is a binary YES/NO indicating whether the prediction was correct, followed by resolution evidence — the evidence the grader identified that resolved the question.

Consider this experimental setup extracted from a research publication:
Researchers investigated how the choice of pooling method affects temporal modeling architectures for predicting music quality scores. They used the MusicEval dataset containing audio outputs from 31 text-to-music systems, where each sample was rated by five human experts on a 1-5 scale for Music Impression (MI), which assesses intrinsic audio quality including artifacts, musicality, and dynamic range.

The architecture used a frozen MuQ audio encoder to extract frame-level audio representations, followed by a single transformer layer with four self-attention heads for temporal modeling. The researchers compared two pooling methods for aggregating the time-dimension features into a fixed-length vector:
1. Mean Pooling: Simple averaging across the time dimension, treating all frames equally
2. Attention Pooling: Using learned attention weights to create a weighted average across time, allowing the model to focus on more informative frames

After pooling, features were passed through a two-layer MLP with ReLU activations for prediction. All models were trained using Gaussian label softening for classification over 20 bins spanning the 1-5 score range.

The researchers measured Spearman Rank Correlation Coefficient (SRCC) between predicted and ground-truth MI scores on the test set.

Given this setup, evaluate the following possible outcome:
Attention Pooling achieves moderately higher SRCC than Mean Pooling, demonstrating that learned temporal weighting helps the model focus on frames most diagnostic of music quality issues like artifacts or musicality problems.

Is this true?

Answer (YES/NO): YES